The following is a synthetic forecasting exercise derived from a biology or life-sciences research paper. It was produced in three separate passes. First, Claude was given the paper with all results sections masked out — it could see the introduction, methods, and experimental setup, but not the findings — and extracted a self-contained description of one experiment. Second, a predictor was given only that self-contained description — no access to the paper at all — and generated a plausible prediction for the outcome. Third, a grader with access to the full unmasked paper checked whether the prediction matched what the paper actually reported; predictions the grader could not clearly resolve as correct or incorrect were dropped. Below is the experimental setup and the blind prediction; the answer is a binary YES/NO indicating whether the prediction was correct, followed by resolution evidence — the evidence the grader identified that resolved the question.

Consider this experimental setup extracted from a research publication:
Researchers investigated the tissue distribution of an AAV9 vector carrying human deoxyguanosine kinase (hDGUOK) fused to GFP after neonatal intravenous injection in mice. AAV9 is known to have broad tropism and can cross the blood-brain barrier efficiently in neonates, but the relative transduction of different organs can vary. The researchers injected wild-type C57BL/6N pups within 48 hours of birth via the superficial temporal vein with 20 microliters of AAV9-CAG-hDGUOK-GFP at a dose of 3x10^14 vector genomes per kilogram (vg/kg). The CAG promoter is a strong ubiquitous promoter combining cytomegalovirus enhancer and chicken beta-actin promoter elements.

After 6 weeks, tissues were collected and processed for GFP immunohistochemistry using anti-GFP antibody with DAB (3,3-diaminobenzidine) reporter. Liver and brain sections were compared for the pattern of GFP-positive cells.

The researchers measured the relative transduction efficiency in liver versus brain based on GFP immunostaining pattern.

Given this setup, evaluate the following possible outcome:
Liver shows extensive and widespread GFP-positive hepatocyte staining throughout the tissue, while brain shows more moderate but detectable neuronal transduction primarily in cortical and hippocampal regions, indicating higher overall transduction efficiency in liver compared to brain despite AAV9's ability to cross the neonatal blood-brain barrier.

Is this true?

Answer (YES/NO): NO